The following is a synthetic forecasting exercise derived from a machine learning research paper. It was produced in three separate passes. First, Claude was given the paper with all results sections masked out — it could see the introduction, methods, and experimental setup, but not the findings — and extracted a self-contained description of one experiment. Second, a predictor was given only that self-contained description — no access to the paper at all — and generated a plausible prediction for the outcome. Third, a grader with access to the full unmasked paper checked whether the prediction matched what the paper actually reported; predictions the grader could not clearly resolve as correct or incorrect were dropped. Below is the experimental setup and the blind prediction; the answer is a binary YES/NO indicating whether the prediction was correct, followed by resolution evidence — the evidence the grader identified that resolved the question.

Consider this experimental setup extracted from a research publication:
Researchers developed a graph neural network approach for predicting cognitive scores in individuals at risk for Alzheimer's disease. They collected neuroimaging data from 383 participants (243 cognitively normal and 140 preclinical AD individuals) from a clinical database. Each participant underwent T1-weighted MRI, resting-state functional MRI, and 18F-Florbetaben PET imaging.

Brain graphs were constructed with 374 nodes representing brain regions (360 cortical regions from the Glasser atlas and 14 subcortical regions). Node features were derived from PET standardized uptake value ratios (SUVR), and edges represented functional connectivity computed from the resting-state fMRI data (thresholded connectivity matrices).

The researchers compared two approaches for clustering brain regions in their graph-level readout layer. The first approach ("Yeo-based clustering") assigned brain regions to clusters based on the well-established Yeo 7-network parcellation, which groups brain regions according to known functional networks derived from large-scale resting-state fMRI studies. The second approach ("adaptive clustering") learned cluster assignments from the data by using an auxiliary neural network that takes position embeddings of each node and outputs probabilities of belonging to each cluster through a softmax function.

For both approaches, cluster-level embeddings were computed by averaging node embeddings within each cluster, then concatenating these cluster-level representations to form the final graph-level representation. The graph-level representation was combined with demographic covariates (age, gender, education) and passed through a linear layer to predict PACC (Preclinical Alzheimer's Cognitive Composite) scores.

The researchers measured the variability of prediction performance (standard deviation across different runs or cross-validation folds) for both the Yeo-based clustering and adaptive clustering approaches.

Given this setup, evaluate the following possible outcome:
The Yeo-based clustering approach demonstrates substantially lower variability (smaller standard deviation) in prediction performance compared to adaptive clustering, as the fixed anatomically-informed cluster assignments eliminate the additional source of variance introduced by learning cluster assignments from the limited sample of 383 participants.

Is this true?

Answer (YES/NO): NO